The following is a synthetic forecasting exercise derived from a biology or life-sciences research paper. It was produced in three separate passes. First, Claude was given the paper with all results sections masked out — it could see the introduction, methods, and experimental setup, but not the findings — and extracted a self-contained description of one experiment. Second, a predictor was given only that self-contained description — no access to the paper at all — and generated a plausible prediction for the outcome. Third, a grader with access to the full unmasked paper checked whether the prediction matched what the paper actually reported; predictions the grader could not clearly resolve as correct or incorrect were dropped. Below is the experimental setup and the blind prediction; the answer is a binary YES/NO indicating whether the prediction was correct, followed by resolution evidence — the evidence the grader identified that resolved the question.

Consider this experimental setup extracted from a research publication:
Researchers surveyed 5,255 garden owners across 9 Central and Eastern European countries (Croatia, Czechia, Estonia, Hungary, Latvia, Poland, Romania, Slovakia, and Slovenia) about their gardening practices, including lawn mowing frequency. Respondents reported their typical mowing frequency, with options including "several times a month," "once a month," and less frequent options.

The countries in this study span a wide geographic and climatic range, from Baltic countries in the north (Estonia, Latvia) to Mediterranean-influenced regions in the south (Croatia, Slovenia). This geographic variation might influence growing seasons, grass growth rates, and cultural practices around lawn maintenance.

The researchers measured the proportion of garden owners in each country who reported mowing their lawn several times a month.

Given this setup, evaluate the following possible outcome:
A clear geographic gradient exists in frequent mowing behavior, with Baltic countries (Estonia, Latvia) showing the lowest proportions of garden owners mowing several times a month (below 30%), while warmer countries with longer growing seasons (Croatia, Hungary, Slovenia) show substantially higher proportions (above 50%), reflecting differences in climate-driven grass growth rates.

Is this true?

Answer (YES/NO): NO